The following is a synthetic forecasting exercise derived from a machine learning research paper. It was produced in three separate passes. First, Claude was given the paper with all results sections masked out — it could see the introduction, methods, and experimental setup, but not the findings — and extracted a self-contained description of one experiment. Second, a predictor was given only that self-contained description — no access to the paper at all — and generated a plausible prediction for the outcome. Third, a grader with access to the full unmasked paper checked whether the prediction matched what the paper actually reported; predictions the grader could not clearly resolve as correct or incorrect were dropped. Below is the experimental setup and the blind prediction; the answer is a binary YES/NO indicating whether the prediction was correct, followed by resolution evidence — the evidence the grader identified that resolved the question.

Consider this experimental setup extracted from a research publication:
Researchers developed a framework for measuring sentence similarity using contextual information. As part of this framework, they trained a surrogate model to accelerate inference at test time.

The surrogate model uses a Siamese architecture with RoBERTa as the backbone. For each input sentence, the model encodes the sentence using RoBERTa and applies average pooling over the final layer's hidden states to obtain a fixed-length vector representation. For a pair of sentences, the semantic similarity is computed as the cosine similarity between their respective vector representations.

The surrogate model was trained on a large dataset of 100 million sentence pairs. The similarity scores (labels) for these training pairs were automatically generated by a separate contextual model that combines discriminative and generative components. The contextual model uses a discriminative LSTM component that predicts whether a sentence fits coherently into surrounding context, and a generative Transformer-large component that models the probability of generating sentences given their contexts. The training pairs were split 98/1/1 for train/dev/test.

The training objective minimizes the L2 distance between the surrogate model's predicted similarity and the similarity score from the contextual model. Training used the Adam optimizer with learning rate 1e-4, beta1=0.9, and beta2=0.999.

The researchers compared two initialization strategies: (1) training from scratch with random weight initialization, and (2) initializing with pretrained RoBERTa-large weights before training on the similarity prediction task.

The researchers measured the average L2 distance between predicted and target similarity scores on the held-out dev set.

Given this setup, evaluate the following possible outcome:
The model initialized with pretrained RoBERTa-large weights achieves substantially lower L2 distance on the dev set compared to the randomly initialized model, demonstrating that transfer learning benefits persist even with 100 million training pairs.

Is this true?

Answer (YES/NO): YES